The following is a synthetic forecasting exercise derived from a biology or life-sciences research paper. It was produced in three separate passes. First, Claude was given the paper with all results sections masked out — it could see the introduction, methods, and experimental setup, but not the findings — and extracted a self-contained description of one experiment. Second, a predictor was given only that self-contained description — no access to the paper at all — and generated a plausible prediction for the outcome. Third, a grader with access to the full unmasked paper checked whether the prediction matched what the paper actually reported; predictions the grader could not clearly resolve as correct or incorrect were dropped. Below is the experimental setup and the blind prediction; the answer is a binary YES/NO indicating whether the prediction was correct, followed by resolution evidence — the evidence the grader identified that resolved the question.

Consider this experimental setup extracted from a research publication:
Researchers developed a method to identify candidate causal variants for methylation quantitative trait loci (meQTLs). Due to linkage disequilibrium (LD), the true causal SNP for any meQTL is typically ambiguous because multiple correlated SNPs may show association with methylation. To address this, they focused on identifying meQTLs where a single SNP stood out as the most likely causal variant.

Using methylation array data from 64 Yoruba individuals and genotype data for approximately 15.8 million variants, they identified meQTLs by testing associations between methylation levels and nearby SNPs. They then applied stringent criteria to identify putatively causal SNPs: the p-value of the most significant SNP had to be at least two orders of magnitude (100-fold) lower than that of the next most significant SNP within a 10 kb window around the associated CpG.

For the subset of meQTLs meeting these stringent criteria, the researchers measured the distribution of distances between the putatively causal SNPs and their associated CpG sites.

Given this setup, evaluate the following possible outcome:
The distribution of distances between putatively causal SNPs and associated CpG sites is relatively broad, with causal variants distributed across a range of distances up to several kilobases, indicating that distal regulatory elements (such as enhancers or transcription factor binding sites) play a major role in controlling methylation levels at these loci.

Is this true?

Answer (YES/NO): NO